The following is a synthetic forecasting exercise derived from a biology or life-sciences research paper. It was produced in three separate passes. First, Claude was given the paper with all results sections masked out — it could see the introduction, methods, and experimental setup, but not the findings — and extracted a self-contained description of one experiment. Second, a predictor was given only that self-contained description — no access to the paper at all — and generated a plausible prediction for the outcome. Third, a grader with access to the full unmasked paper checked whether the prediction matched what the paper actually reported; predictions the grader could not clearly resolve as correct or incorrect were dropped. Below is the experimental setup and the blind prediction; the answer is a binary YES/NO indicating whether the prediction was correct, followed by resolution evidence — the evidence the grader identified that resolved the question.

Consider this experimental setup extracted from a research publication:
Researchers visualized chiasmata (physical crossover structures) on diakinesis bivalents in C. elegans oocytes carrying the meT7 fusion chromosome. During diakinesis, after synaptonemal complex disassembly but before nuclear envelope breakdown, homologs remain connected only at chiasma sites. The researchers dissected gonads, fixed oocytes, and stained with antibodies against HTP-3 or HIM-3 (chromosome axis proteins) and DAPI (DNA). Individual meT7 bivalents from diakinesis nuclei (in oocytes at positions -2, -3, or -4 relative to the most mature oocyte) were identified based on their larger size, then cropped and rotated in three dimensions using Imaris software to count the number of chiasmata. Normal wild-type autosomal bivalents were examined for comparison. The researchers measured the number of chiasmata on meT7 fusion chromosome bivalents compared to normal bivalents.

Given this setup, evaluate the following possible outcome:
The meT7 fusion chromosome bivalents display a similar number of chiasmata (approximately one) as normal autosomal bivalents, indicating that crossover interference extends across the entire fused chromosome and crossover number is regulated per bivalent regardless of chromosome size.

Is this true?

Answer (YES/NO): NO